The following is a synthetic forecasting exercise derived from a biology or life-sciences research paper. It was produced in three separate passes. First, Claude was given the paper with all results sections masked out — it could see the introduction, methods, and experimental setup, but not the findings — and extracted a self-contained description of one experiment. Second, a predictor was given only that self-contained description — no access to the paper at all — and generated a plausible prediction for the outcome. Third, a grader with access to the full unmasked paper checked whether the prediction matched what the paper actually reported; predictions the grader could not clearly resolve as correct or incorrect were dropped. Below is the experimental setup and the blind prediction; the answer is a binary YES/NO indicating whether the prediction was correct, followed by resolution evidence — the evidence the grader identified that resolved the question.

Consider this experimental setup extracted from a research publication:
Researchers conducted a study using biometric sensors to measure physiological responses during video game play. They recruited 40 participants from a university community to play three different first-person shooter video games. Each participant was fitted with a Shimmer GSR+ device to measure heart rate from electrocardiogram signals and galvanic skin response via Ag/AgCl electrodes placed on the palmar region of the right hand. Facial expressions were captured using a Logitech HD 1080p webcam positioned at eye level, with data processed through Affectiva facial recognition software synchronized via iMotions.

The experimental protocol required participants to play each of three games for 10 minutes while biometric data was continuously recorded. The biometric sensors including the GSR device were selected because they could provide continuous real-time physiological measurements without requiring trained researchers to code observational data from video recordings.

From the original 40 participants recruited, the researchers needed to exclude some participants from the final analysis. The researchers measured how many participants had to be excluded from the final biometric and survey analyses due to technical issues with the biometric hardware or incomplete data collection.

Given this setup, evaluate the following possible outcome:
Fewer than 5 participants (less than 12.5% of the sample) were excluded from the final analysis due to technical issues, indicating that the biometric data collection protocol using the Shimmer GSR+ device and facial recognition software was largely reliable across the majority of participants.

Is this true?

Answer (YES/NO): NO